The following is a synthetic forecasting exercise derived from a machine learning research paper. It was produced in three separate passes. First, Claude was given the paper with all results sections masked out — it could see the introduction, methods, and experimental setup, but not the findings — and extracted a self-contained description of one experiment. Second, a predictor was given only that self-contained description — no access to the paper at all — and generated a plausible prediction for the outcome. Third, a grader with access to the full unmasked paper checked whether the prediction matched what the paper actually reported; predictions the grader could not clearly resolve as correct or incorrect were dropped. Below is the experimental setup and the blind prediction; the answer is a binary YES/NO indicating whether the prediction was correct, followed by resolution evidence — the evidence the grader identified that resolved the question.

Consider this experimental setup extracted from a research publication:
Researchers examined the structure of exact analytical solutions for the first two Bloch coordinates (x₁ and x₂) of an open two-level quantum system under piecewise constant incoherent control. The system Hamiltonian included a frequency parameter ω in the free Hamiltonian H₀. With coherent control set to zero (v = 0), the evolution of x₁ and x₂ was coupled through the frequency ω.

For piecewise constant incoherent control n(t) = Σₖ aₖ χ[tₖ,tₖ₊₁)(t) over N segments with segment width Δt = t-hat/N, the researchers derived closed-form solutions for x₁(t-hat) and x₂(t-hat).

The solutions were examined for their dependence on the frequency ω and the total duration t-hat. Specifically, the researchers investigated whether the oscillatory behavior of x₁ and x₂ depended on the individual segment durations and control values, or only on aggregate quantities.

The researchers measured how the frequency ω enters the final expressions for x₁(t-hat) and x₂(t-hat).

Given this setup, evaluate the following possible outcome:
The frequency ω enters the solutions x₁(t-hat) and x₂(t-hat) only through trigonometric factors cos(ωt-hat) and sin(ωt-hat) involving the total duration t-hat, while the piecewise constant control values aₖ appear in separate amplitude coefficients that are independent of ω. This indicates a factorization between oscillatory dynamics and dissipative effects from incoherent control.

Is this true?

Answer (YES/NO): YES